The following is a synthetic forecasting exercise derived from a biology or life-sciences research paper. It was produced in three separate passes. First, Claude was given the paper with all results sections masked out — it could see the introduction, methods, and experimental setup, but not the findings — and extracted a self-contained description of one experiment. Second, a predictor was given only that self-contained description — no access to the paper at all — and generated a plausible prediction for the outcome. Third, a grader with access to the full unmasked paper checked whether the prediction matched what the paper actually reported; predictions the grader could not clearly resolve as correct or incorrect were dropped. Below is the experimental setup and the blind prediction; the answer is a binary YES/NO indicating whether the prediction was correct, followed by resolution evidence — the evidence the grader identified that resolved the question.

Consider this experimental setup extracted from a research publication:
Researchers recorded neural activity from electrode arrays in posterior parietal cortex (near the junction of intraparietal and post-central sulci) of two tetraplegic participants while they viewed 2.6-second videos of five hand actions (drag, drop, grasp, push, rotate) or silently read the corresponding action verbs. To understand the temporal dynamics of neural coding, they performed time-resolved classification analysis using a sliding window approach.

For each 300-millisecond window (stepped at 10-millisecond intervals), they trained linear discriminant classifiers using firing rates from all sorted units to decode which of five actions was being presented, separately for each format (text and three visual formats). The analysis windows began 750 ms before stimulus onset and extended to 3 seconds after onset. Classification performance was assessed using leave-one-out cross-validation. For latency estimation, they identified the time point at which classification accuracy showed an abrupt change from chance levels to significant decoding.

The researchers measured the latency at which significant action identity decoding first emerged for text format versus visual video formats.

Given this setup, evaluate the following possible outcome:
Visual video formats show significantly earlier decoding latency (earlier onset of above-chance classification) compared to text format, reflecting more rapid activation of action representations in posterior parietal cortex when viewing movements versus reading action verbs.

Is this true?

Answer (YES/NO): YES